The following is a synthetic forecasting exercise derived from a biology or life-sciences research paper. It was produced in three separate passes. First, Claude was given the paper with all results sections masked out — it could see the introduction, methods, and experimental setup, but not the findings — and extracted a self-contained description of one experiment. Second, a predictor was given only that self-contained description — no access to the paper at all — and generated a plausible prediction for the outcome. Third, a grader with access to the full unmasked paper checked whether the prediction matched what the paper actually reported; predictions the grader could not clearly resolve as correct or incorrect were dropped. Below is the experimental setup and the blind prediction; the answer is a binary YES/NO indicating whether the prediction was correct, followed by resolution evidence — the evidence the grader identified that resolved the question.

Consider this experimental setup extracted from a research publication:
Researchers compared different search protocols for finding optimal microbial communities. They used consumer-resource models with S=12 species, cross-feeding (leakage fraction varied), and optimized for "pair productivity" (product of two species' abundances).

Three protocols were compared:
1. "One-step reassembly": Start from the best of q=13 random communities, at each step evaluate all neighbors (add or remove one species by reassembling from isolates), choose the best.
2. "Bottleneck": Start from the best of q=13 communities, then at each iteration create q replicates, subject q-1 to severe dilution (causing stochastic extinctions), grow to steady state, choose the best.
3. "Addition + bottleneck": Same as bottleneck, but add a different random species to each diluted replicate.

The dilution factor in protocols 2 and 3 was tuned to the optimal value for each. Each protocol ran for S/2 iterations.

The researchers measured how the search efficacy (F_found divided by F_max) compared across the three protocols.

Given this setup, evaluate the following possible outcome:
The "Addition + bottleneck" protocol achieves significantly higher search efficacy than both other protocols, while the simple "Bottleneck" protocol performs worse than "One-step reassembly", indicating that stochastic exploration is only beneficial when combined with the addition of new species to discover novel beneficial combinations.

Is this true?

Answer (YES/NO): NO